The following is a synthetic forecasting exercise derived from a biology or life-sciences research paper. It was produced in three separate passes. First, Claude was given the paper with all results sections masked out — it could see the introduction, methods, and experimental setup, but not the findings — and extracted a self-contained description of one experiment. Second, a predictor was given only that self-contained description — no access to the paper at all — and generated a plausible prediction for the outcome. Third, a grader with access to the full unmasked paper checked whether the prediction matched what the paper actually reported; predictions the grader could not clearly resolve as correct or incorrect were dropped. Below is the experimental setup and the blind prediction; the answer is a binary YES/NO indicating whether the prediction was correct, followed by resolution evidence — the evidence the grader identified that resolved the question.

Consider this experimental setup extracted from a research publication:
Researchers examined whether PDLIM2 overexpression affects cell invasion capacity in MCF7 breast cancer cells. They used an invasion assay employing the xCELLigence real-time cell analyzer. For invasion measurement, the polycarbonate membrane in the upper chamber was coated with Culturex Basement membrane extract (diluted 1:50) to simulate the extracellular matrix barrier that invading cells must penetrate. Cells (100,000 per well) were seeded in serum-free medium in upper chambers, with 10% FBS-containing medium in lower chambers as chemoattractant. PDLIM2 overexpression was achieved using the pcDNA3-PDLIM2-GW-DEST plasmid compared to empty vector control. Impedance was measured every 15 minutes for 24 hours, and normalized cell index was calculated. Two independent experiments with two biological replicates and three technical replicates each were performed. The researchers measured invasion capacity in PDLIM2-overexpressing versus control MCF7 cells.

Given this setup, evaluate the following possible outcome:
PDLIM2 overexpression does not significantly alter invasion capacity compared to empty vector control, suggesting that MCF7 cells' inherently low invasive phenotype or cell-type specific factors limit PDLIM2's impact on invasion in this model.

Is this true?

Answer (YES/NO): NO